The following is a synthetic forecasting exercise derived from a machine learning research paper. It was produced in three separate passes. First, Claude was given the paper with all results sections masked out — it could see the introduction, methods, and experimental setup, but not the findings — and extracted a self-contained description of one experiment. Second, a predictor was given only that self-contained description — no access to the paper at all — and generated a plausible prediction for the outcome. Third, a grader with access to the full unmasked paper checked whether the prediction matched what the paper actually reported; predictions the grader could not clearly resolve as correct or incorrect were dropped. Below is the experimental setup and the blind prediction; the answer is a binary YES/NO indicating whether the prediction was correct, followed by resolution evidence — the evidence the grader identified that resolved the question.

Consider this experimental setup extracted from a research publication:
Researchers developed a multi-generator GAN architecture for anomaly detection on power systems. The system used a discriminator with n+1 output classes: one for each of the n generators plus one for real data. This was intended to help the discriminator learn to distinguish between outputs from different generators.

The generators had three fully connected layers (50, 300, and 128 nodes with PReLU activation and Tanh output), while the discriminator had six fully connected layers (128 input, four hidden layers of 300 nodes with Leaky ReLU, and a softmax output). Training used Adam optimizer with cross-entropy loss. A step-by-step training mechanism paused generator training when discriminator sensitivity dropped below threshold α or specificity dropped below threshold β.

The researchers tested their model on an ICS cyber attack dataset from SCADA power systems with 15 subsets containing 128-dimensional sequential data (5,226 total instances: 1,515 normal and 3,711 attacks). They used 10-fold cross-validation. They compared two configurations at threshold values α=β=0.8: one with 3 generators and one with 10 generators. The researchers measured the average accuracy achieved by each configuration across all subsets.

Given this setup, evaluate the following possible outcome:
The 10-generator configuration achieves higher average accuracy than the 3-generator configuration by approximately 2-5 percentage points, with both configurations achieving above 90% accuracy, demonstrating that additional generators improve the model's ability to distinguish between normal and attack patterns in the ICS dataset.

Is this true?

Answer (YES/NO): NO